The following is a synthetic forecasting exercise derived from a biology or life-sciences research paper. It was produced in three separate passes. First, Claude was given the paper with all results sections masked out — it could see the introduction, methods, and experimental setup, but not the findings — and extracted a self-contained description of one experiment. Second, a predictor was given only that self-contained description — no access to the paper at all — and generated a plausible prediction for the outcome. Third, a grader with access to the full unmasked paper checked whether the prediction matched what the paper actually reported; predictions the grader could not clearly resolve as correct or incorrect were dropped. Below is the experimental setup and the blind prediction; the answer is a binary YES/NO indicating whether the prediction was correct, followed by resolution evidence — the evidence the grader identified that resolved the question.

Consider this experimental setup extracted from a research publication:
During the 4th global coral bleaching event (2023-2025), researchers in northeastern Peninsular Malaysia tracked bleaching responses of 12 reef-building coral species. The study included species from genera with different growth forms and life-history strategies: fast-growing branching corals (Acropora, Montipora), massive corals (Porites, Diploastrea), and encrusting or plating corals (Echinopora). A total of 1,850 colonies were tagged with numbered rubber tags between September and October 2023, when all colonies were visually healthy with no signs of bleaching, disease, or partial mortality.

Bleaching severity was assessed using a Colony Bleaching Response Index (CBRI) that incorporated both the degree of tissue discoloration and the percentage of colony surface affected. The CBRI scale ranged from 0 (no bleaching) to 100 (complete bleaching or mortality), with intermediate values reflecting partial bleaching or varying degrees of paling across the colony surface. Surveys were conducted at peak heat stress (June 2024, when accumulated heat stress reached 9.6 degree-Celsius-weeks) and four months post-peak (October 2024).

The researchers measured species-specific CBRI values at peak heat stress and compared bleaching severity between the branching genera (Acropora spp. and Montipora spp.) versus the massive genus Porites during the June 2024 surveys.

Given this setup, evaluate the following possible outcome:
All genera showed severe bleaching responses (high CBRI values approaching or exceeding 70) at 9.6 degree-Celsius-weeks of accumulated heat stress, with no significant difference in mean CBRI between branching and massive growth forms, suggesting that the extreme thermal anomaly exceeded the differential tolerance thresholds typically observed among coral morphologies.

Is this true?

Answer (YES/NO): NO